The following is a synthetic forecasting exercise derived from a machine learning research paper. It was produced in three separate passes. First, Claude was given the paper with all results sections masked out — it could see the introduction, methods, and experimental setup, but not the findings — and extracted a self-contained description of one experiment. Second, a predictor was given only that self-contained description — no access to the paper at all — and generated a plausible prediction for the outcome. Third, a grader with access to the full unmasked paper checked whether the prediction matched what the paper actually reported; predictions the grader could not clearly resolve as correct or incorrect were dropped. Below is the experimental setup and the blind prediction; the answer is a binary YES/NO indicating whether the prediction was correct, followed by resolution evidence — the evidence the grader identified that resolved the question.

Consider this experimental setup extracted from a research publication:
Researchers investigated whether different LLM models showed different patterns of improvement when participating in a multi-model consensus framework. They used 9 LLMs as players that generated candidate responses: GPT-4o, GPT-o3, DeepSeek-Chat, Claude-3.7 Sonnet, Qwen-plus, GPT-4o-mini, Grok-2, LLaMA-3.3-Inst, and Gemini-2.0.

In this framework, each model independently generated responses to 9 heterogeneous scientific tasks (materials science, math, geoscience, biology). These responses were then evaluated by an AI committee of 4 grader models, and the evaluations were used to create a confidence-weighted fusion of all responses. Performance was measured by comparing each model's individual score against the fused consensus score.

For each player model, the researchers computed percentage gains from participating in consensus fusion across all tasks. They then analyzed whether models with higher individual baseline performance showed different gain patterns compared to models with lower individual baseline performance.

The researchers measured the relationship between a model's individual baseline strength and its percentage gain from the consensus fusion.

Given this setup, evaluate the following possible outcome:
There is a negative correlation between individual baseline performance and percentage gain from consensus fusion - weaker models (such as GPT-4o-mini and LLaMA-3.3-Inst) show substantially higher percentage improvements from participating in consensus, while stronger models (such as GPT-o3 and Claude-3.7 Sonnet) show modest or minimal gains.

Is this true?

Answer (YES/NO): YES